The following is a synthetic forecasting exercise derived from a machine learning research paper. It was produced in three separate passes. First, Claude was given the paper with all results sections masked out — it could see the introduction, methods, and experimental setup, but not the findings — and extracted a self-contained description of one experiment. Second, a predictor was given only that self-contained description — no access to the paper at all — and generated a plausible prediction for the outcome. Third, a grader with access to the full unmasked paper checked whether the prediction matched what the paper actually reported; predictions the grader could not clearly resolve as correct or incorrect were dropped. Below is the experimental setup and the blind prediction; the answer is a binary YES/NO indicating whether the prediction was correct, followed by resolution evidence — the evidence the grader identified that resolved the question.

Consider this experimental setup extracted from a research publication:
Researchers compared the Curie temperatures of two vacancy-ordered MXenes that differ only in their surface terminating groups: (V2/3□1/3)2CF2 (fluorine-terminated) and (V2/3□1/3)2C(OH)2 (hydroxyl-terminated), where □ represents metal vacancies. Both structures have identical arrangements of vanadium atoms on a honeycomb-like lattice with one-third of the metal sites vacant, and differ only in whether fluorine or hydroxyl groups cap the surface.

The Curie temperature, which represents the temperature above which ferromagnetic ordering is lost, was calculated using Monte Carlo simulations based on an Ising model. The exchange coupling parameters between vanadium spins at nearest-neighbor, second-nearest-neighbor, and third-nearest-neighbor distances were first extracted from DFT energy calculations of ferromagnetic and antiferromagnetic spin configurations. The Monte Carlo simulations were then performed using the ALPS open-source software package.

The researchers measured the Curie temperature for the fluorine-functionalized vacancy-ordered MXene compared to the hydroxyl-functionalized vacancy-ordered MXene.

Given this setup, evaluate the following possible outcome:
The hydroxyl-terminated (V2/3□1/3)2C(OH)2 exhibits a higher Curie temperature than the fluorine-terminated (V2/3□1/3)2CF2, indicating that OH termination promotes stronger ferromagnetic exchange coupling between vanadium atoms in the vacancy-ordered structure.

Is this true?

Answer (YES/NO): NO